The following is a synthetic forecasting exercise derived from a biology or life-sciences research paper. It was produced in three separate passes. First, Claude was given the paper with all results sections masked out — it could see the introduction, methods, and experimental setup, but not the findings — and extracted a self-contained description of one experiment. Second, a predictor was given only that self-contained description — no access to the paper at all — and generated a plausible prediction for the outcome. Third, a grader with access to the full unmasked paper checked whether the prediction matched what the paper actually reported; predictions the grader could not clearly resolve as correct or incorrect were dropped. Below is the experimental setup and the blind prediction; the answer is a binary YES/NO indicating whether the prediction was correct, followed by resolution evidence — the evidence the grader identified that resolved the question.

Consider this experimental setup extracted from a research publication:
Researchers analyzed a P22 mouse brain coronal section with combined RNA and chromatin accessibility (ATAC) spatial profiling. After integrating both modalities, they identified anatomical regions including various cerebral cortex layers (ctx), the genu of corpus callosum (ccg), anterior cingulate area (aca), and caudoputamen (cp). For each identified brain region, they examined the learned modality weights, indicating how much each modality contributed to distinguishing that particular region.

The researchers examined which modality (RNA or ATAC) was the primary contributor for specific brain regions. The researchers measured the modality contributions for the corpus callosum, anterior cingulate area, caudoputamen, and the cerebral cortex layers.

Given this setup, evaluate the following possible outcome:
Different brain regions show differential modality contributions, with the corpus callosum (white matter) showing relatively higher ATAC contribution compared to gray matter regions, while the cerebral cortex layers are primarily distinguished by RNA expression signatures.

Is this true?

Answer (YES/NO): NO